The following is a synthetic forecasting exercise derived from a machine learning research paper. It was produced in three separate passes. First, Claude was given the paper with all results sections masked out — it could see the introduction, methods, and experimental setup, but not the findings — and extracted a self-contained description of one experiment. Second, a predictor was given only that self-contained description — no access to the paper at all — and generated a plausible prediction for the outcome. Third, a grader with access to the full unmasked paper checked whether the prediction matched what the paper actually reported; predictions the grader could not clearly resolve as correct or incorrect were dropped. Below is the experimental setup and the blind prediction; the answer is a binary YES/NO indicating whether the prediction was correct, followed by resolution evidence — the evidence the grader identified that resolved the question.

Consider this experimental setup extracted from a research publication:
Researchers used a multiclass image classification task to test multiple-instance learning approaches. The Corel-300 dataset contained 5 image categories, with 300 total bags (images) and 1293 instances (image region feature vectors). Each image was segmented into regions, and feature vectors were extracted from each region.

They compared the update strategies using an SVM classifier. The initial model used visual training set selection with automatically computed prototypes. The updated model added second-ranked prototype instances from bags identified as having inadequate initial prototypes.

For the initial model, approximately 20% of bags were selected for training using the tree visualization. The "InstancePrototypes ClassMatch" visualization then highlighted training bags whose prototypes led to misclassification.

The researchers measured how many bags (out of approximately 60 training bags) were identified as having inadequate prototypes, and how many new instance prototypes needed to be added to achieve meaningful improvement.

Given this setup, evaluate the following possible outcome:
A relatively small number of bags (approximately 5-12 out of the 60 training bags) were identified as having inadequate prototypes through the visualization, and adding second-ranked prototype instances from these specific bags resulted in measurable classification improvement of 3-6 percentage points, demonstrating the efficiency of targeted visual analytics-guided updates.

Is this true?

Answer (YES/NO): NO